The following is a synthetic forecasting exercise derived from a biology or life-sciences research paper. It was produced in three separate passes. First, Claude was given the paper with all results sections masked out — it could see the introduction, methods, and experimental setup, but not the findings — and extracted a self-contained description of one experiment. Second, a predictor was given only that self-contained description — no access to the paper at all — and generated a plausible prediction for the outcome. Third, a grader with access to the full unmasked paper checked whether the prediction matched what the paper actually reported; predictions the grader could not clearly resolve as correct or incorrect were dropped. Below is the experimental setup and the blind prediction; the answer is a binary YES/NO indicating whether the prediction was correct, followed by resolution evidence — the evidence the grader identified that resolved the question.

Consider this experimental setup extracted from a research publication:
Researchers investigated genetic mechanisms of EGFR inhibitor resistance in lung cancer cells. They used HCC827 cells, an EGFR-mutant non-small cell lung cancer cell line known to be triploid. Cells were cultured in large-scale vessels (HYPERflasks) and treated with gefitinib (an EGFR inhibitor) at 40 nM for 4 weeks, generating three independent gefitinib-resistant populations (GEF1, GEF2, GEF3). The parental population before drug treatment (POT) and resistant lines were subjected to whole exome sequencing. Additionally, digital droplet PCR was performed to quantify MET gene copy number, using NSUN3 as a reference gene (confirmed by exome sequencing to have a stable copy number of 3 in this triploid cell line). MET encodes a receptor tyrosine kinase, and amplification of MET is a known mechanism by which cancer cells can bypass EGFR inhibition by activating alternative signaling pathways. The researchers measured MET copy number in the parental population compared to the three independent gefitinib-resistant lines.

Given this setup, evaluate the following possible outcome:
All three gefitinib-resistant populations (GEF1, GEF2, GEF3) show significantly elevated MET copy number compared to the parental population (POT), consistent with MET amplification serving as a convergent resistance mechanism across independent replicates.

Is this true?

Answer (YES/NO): YES